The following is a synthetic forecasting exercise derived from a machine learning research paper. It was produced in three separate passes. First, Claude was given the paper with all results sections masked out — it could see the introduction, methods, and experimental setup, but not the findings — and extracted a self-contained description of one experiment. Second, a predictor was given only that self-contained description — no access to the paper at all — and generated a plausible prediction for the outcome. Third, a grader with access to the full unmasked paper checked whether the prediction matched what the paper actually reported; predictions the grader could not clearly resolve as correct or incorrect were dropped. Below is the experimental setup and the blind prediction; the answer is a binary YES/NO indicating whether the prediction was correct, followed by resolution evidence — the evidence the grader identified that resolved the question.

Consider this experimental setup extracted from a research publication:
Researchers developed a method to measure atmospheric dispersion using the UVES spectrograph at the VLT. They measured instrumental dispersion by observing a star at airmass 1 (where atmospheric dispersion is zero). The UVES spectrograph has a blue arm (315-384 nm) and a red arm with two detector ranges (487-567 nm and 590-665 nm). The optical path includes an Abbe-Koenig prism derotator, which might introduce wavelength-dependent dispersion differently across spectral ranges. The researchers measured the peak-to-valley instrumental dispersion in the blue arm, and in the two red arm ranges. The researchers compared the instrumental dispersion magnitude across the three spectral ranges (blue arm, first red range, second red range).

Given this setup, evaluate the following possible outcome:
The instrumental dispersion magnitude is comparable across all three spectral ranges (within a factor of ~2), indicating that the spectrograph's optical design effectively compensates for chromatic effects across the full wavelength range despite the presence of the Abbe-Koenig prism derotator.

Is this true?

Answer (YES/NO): NO